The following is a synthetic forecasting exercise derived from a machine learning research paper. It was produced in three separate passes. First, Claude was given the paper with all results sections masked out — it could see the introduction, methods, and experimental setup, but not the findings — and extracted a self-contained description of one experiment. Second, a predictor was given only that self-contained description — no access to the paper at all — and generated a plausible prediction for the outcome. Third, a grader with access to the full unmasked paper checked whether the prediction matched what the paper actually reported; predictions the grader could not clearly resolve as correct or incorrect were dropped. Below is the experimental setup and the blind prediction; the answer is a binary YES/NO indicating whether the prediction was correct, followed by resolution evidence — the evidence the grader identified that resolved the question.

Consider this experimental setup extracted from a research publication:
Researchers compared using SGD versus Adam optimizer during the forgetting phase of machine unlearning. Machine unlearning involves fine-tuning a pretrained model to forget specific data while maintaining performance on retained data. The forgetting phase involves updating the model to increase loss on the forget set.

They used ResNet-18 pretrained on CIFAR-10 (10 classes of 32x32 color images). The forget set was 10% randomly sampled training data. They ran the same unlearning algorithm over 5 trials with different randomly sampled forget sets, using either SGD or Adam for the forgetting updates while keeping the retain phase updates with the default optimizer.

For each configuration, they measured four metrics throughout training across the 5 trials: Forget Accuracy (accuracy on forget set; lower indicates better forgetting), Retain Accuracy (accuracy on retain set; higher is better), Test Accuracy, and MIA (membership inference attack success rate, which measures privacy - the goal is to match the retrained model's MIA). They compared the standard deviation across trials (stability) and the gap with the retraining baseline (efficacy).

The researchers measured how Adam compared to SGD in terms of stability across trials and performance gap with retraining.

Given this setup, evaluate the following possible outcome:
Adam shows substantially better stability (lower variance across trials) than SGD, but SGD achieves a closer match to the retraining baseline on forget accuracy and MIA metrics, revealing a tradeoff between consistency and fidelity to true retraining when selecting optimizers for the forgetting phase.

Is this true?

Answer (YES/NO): YES